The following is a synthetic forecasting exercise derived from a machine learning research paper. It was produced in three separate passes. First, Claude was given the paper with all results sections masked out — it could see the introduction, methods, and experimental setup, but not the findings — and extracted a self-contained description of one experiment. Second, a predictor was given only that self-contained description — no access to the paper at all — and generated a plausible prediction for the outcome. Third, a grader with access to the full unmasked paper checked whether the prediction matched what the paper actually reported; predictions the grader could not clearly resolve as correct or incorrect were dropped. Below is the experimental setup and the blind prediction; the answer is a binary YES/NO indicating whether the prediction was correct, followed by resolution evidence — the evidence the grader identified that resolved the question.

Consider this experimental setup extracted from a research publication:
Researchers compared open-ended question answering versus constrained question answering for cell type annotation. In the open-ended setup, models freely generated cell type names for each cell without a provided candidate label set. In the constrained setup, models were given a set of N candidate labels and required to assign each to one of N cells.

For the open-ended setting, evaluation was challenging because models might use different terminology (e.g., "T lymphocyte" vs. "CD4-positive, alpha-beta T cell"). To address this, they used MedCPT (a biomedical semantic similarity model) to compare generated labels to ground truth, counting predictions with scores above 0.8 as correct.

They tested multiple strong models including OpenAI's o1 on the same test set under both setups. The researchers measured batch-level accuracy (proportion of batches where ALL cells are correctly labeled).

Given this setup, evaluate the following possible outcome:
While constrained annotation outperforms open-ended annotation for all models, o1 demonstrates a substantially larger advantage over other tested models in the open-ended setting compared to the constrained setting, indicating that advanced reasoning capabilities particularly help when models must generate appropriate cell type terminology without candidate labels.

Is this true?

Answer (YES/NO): NO